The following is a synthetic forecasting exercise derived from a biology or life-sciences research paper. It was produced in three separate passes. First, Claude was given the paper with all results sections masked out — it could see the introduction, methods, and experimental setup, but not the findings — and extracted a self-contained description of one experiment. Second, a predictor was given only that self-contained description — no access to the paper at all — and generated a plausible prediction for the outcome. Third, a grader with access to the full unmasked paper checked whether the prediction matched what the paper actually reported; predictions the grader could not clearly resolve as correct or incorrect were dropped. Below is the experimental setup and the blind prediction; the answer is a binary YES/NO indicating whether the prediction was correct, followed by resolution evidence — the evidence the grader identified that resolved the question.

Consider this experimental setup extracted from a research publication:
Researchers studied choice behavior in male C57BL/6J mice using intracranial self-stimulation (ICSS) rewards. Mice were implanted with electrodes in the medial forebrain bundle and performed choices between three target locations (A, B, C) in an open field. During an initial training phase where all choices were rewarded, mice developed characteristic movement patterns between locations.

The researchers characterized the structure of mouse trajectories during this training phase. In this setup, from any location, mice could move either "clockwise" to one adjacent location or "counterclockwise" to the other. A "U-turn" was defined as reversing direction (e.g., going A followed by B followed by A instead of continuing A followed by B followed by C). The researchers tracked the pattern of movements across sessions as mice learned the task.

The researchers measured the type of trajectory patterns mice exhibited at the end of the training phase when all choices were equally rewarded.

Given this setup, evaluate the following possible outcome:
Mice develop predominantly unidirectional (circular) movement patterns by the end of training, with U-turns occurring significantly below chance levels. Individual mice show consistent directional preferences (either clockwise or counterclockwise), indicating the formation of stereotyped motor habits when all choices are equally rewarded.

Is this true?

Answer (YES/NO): YES